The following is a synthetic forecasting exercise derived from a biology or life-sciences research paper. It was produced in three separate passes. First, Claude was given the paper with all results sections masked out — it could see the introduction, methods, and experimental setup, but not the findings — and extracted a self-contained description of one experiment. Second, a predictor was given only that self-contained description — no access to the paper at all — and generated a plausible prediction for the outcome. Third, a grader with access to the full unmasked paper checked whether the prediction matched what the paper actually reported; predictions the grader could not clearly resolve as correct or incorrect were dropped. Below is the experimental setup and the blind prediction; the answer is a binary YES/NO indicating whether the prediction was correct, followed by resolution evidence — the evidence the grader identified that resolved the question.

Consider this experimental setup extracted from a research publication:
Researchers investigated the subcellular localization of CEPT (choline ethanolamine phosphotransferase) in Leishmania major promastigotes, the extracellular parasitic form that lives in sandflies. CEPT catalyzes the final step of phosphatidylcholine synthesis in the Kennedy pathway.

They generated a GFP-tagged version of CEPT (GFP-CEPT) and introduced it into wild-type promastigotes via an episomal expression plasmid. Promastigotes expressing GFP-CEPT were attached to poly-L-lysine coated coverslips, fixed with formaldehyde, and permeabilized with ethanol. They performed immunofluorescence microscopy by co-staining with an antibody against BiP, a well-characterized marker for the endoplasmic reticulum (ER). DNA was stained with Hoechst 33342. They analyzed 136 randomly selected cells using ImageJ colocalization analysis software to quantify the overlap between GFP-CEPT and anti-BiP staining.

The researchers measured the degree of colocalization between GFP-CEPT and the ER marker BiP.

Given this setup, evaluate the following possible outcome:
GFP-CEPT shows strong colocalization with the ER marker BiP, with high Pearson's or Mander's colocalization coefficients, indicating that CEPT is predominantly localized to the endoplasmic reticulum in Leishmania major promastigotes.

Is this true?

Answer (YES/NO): YES